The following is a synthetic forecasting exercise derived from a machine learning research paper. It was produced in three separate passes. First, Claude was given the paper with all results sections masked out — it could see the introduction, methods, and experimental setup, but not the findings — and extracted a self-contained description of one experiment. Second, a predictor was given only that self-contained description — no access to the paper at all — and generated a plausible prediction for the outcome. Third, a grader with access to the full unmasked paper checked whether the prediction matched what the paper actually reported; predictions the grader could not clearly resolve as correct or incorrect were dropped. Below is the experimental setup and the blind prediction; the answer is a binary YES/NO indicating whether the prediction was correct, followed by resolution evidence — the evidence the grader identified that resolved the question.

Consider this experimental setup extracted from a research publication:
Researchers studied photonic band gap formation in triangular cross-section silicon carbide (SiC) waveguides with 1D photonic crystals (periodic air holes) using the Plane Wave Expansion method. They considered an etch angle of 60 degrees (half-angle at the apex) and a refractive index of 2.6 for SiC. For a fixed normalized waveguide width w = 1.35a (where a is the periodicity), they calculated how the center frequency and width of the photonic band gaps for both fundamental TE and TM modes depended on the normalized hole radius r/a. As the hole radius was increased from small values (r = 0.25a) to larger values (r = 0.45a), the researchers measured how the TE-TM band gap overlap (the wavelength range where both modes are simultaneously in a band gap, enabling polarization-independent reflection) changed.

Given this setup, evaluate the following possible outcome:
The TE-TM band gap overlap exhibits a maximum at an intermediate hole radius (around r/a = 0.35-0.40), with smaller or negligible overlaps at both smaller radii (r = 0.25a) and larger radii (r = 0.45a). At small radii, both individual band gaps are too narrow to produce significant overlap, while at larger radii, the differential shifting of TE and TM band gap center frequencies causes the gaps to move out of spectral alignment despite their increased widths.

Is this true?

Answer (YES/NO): NO